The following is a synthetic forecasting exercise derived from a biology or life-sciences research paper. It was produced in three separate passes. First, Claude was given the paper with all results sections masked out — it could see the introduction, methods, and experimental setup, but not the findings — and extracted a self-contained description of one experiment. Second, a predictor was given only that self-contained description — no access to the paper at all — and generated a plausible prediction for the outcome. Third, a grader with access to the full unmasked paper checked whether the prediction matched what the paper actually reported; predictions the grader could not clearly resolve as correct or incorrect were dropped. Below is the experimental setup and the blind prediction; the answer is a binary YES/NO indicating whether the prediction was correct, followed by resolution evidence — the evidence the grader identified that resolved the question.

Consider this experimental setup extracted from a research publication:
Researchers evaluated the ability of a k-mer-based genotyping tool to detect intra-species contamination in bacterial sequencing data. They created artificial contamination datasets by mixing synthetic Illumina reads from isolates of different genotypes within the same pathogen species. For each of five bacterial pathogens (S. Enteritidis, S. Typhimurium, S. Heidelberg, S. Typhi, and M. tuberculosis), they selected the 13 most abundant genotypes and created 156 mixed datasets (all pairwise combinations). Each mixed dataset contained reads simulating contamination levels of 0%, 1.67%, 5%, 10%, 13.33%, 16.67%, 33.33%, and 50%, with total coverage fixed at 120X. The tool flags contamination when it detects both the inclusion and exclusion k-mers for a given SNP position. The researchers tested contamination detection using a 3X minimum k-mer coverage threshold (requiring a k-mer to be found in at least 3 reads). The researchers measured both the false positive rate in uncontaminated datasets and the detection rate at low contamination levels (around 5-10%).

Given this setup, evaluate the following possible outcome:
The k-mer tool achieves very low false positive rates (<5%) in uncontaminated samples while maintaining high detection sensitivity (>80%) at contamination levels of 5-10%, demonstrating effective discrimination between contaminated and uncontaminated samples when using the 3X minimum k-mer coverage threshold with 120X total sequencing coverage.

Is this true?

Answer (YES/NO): NO